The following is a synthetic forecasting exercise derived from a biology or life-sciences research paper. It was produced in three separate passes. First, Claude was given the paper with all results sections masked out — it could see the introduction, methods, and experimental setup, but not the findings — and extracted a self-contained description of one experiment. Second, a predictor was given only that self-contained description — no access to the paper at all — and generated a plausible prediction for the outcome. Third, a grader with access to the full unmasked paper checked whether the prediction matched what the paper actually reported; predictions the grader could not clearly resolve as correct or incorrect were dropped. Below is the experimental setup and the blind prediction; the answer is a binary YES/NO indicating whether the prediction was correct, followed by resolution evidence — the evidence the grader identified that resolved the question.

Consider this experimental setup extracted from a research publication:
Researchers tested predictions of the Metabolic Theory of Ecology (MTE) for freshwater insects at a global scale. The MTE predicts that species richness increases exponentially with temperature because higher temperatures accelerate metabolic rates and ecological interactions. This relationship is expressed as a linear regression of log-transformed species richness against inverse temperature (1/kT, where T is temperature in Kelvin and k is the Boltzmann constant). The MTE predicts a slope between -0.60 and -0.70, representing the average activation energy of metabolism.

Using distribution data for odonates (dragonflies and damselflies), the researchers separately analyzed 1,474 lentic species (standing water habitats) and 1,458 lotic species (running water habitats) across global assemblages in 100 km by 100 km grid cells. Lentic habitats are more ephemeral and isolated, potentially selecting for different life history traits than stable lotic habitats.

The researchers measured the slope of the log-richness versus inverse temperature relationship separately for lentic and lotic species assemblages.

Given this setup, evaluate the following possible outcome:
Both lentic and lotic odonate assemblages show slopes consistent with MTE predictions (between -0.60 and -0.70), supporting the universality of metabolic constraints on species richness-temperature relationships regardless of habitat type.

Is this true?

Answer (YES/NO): NO